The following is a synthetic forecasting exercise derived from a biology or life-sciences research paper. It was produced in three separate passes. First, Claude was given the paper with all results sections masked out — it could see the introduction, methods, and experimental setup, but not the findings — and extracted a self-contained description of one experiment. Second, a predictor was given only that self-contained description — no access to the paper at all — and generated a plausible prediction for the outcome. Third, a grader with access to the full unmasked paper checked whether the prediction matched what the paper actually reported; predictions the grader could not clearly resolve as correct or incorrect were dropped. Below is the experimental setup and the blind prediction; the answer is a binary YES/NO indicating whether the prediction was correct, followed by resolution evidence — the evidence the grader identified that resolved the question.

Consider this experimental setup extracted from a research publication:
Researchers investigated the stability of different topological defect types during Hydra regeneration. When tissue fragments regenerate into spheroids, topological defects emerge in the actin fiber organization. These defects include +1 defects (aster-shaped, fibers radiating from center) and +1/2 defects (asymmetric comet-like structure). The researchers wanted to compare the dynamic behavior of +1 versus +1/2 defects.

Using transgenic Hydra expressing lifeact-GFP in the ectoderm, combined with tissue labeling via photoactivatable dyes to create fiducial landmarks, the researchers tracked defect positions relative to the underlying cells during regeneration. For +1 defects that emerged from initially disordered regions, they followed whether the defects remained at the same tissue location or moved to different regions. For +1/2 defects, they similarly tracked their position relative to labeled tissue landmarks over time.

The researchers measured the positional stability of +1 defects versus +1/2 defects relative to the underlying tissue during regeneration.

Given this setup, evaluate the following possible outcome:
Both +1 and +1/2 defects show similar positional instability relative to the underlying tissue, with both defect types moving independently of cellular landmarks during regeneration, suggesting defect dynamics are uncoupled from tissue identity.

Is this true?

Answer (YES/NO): NO